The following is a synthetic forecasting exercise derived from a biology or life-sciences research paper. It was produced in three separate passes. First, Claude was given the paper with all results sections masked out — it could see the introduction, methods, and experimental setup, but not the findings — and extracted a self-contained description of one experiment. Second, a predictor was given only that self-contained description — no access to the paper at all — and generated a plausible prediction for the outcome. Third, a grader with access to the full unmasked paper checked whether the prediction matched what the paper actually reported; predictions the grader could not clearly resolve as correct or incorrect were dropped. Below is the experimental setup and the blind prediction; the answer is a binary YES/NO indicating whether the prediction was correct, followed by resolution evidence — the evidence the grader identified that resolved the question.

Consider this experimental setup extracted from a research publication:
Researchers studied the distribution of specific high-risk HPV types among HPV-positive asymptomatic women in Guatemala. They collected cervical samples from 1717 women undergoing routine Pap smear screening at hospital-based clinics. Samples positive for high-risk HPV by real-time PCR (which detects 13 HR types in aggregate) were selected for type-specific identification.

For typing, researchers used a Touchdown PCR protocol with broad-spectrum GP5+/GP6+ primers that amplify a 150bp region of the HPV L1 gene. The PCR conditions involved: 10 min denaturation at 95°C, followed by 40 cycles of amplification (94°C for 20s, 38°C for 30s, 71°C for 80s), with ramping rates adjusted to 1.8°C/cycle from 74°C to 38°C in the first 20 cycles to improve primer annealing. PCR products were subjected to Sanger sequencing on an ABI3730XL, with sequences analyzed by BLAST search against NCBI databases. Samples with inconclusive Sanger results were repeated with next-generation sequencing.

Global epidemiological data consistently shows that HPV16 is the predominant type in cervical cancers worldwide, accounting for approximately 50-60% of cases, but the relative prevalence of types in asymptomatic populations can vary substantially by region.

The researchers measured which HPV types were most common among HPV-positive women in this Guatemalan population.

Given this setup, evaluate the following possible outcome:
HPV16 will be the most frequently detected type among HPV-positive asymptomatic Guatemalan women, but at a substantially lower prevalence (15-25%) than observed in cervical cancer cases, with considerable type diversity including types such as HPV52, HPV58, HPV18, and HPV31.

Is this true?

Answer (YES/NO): YES